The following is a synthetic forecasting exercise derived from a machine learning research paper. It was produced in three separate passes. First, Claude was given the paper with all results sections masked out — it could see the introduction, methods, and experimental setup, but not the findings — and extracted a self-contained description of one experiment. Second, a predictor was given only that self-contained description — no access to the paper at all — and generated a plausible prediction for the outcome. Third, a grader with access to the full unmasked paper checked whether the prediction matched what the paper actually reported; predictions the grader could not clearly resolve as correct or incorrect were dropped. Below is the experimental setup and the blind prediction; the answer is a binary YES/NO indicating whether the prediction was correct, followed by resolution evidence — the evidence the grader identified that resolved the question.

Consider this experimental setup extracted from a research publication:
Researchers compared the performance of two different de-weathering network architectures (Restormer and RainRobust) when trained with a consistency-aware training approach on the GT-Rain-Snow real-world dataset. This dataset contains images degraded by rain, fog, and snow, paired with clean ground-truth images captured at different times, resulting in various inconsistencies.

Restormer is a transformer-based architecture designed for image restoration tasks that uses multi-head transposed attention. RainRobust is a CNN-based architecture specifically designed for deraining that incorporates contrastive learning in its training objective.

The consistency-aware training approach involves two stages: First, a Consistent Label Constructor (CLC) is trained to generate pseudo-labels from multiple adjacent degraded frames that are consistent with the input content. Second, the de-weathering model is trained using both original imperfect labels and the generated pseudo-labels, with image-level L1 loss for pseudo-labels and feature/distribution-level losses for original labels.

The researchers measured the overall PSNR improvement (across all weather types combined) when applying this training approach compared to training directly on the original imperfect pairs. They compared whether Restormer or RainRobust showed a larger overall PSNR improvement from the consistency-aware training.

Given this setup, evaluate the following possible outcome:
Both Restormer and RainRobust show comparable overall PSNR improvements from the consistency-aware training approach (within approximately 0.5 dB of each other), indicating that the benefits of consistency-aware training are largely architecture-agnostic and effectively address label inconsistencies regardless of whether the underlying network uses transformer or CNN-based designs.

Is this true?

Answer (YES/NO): NO